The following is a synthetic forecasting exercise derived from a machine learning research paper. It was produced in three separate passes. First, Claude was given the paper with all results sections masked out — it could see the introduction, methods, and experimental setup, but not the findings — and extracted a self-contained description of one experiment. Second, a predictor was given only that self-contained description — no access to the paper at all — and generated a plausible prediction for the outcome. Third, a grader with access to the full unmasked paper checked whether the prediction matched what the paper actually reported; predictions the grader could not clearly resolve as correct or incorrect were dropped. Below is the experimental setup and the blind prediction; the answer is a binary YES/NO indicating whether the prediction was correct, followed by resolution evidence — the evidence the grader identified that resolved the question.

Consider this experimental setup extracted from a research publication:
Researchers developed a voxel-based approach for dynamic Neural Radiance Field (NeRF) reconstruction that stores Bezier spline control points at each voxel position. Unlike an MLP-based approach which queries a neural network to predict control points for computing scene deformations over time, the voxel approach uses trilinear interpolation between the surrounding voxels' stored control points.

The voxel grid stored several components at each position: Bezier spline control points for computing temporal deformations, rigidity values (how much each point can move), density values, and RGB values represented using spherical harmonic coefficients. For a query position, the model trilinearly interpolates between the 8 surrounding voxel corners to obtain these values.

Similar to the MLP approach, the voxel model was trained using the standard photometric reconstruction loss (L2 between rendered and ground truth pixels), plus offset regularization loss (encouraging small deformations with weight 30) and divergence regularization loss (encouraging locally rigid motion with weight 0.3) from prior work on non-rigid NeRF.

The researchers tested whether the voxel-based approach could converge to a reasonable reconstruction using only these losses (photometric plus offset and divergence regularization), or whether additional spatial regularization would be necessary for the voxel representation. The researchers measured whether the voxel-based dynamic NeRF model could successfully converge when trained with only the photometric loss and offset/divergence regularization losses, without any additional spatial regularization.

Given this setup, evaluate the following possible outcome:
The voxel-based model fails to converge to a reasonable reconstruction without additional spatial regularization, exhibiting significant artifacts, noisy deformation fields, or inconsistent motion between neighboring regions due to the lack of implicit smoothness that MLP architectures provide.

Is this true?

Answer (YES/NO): YES